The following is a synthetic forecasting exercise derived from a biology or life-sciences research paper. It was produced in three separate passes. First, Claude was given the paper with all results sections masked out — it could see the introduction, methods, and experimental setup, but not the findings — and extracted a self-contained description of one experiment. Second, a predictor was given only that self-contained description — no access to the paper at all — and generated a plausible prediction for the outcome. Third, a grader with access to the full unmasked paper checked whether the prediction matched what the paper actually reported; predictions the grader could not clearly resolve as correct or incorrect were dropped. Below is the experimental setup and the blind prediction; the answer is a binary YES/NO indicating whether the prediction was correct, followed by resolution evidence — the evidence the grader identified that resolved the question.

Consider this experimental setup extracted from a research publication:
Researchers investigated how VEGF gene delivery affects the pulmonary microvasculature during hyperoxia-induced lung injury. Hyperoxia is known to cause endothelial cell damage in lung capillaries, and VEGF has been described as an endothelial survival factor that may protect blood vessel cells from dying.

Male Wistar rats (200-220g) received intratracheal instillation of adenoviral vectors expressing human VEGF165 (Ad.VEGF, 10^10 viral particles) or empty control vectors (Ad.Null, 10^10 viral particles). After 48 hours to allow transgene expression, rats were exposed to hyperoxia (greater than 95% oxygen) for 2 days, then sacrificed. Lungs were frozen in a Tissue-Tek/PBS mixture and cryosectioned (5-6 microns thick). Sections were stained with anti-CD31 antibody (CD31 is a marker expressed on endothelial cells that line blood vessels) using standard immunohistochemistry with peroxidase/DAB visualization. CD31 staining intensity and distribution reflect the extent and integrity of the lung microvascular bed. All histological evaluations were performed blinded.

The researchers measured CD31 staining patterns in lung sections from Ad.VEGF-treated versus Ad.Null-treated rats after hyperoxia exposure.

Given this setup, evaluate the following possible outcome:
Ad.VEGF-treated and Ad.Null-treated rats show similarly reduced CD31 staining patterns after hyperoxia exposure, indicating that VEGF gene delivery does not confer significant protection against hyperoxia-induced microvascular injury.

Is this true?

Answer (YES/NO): NO